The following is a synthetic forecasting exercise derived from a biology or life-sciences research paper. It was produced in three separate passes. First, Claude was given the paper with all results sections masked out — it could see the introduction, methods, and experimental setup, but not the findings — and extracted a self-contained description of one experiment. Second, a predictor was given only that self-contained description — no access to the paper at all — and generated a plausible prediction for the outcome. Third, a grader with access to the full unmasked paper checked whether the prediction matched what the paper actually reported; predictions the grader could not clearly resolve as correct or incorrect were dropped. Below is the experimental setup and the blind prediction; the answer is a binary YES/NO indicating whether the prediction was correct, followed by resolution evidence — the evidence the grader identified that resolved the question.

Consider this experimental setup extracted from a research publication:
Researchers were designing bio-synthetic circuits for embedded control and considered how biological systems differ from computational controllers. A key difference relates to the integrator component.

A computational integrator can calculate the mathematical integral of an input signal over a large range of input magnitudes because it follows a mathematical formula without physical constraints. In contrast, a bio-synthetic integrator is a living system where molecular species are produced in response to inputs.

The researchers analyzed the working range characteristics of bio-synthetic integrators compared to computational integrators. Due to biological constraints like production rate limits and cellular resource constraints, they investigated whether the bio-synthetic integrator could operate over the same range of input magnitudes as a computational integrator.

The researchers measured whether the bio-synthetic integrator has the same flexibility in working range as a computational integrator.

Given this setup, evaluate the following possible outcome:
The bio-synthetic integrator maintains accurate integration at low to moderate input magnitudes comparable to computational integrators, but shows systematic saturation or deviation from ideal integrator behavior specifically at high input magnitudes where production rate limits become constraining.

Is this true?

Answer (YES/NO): NO